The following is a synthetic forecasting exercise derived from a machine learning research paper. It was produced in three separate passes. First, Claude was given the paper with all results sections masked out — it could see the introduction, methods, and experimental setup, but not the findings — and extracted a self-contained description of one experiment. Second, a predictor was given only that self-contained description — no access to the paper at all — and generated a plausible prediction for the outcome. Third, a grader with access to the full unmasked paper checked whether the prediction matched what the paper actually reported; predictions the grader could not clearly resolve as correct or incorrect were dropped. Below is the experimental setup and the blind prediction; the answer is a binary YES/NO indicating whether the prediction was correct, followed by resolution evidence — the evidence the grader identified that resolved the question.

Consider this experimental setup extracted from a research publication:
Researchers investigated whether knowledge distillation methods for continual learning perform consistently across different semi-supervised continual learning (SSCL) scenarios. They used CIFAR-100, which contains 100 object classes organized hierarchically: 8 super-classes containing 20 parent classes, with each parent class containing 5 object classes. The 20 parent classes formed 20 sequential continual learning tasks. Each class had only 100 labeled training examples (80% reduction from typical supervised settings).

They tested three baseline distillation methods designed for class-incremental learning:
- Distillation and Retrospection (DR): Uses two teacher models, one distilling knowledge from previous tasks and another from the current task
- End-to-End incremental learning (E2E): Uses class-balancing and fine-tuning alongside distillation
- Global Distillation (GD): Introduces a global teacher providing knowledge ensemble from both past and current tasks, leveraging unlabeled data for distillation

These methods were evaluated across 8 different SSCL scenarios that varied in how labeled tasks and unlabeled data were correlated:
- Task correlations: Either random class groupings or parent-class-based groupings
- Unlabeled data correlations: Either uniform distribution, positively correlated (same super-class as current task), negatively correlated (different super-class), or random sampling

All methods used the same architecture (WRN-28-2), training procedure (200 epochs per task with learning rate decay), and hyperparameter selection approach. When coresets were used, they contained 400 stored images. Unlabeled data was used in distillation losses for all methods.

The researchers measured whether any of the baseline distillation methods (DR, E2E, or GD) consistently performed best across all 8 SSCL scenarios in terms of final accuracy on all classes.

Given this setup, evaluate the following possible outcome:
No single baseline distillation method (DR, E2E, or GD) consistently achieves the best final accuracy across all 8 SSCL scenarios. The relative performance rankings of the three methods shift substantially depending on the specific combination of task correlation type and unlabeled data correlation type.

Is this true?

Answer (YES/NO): YES